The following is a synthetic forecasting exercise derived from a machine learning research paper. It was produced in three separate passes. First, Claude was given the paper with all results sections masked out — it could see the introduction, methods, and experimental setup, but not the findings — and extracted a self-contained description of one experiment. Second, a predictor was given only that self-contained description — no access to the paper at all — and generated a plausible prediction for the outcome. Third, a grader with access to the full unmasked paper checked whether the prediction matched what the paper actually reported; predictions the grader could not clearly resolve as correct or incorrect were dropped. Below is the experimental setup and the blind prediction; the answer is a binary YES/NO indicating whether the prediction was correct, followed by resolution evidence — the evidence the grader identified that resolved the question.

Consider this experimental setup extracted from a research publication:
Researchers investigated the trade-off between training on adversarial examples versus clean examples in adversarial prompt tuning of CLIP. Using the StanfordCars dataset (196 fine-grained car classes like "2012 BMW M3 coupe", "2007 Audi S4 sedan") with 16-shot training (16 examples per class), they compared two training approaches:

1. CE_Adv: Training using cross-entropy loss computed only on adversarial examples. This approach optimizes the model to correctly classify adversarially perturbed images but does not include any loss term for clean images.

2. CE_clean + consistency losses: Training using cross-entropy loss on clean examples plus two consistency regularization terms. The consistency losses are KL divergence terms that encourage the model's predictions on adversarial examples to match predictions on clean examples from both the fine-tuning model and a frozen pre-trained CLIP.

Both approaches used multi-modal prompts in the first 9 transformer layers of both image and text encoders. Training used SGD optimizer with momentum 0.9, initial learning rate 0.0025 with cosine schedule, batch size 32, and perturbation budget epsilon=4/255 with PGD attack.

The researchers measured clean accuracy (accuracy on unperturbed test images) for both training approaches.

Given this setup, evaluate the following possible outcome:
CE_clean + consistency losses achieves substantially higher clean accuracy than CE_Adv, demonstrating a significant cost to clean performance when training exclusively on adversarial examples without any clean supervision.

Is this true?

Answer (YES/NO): YES